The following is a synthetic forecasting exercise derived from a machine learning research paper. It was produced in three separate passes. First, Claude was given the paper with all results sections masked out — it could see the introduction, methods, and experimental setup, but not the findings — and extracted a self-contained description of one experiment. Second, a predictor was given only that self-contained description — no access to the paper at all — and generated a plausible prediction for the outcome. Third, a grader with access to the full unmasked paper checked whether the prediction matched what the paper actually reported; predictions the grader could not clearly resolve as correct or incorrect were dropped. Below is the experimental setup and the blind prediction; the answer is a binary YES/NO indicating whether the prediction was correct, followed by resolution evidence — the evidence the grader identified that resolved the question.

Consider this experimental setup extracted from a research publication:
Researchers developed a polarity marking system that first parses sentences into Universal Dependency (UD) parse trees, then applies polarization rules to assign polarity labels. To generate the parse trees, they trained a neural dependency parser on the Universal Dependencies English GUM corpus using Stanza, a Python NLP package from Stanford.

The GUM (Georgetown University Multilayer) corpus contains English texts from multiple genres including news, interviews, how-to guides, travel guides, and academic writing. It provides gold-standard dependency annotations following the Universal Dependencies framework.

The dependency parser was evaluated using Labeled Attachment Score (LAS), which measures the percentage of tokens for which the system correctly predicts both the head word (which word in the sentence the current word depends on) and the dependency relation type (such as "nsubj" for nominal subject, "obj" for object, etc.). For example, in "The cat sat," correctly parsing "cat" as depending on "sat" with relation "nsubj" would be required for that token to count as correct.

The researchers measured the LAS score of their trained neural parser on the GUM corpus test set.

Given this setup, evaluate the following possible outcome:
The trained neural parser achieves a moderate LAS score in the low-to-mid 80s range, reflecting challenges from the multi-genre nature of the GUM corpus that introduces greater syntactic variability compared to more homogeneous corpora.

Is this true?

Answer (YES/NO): NO